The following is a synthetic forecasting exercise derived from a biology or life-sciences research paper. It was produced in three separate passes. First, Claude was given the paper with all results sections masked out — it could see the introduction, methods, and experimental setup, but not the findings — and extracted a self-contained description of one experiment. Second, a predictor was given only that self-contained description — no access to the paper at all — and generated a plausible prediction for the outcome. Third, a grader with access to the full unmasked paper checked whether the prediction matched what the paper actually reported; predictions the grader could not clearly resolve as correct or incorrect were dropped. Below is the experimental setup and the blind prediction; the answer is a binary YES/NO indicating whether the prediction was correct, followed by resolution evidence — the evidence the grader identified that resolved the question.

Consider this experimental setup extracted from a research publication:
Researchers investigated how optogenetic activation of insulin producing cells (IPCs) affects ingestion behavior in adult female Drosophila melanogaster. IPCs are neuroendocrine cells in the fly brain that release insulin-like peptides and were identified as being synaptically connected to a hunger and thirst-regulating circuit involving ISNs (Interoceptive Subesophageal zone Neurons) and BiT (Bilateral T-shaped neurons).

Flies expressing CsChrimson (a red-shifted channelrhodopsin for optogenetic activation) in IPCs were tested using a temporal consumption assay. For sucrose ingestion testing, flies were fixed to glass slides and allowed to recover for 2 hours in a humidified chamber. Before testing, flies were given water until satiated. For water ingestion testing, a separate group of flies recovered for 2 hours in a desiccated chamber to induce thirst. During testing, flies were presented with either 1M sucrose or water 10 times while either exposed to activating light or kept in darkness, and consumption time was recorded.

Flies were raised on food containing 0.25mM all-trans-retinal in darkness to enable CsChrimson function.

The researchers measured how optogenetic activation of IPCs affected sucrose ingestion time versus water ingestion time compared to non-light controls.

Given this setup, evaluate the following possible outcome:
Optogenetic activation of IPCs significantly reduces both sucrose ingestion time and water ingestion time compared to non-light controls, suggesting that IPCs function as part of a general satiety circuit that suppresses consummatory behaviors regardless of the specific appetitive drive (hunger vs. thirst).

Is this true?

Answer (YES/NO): NO